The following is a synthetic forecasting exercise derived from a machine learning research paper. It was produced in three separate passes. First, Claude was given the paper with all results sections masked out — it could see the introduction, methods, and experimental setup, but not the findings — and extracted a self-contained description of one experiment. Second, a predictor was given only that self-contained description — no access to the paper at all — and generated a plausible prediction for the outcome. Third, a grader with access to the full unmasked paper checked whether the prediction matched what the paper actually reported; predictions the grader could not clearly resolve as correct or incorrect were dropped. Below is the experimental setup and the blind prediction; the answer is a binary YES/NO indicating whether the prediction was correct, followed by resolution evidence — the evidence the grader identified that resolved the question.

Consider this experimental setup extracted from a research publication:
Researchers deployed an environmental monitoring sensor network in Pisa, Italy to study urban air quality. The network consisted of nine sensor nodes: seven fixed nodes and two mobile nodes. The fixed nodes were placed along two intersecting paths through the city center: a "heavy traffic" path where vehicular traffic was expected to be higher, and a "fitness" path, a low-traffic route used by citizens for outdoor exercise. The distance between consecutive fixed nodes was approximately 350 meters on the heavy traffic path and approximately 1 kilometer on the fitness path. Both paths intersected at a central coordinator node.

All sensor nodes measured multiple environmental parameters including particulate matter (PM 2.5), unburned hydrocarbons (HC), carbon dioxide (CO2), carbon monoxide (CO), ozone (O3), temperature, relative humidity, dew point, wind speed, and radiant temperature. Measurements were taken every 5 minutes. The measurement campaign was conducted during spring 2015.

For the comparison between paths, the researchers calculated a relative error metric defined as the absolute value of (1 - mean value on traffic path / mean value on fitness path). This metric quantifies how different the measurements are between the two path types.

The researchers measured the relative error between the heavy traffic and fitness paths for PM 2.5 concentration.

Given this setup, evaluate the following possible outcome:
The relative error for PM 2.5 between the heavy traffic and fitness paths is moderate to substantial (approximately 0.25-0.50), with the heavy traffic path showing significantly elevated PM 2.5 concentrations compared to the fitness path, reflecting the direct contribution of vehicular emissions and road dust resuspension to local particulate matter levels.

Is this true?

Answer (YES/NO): NO